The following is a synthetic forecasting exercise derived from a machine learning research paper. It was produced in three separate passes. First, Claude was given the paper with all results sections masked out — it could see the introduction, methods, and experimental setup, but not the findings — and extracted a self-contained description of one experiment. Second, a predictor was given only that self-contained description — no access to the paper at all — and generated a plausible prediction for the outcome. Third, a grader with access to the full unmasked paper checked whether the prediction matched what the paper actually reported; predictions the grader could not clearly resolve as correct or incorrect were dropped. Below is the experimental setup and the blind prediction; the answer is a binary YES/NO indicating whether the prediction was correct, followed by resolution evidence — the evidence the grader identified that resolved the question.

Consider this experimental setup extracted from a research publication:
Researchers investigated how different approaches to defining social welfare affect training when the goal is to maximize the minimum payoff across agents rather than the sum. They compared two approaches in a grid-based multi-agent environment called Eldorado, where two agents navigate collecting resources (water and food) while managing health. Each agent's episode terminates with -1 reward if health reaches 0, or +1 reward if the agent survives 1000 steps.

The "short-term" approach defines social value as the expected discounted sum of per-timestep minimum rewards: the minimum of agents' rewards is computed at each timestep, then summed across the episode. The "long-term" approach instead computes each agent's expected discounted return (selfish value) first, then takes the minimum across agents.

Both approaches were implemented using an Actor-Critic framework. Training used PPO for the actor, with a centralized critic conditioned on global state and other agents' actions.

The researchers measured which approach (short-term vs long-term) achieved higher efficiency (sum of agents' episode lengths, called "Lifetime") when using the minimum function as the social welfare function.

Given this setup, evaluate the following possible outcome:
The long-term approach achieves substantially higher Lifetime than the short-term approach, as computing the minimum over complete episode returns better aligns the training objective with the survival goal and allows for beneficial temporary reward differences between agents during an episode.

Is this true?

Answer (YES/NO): YES